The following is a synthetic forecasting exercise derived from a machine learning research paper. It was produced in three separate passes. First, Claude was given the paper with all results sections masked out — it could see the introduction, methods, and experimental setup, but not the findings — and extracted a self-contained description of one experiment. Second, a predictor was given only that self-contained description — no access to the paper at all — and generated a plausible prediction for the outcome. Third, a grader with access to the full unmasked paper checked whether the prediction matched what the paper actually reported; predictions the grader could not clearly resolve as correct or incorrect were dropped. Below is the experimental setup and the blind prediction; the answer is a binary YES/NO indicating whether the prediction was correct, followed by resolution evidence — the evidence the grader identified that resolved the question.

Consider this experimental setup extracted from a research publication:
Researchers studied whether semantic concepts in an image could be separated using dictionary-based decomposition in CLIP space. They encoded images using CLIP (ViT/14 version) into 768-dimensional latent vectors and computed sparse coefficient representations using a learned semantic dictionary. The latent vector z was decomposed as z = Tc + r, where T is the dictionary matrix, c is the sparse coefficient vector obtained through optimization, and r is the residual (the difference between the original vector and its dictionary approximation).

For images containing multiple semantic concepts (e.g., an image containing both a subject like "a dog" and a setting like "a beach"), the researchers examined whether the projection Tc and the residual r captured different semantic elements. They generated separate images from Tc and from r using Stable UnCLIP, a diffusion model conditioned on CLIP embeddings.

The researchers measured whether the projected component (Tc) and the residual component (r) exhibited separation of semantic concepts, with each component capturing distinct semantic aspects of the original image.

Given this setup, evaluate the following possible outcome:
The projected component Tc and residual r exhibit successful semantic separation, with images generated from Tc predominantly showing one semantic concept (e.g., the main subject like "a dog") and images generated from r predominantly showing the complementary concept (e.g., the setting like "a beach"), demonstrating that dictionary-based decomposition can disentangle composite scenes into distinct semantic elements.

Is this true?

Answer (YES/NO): NO